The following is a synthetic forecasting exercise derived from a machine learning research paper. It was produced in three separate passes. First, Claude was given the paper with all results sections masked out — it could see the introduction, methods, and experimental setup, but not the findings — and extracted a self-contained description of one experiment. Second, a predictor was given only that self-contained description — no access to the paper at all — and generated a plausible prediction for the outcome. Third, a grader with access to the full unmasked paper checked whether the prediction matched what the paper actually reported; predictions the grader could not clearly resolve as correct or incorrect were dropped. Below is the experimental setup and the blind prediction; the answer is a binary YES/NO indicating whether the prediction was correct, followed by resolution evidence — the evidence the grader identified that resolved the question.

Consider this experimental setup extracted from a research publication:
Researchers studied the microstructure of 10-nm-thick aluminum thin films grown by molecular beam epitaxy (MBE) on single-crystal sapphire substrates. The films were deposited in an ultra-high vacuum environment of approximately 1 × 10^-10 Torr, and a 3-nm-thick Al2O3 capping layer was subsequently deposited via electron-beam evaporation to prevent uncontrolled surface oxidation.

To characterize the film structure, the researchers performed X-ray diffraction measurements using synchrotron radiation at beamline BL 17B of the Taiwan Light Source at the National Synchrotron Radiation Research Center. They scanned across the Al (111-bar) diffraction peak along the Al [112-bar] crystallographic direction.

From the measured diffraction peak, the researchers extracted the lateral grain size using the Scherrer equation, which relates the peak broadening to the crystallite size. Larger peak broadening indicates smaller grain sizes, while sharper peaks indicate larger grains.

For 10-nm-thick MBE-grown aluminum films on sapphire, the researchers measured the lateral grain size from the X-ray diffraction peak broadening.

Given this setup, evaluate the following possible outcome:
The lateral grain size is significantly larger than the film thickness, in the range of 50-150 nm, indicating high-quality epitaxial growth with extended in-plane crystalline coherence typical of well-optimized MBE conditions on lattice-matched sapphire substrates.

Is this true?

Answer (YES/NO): NO